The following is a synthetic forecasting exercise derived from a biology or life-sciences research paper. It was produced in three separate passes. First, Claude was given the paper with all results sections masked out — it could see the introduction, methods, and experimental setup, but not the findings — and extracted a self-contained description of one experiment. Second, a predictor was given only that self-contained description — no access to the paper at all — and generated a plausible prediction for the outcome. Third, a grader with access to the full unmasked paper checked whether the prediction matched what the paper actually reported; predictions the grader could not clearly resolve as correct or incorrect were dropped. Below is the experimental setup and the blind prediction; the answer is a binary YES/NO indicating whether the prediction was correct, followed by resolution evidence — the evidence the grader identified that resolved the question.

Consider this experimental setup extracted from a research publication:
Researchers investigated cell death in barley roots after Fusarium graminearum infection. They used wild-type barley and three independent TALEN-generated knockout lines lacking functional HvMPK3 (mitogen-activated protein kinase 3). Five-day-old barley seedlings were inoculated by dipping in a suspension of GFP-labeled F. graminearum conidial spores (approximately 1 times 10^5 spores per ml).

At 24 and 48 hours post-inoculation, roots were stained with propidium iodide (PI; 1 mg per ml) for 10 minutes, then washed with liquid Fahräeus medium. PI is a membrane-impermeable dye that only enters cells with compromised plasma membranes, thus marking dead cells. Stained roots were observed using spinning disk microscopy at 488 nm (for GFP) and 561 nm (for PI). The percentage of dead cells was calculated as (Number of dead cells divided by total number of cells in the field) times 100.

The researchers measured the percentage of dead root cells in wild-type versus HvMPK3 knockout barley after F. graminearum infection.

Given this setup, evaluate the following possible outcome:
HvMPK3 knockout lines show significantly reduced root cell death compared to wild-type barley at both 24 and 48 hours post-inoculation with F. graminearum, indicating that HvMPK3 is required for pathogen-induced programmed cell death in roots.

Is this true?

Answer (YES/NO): NO